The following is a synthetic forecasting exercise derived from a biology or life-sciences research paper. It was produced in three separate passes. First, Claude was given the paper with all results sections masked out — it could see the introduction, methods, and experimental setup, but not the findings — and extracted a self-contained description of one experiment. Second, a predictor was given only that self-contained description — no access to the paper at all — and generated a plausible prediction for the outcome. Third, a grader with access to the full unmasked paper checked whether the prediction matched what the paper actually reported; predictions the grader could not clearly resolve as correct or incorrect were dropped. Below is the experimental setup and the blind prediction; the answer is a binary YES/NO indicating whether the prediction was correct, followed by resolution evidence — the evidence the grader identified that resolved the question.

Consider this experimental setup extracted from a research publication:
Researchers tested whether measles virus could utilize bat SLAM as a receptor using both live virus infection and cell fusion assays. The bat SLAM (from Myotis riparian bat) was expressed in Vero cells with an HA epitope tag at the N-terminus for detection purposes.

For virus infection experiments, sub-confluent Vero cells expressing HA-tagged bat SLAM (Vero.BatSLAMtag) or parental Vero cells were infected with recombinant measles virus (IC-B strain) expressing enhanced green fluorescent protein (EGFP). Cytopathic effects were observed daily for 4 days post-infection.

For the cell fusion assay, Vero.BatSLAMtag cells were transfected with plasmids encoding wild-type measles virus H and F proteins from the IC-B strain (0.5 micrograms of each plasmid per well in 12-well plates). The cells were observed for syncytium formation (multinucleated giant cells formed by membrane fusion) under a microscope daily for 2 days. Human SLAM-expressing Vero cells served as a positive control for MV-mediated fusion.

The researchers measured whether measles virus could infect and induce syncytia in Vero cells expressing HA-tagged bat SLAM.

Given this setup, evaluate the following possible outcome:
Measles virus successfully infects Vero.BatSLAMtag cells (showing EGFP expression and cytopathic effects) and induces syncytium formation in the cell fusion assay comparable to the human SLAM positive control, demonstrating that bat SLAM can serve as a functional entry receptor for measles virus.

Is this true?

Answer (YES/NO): NO